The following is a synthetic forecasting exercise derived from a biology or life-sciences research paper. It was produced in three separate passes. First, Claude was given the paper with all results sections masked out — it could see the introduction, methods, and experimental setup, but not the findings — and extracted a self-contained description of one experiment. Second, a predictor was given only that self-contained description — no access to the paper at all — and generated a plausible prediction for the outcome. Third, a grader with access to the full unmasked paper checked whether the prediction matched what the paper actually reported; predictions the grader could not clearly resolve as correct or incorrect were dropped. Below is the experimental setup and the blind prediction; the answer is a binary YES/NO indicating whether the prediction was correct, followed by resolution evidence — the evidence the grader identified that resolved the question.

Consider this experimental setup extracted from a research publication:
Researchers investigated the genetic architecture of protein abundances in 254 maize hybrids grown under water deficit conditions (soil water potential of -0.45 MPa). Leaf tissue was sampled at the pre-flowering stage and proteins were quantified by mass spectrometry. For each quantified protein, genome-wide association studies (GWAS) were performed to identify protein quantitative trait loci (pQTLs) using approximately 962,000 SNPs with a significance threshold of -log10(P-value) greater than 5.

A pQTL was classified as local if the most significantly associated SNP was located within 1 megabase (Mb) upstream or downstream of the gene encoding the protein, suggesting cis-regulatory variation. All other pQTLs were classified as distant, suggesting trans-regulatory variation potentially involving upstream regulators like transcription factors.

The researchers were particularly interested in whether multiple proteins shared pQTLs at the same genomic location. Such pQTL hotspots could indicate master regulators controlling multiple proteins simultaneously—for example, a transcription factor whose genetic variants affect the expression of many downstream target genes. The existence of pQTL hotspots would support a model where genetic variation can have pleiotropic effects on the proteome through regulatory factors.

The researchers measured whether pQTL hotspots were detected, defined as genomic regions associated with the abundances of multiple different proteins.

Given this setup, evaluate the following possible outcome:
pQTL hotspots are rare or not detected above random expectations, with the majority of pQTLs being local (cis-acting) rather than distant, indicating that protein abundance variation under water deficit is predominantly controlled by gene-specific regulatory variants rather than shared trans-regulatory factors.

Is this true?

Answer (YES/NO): NO